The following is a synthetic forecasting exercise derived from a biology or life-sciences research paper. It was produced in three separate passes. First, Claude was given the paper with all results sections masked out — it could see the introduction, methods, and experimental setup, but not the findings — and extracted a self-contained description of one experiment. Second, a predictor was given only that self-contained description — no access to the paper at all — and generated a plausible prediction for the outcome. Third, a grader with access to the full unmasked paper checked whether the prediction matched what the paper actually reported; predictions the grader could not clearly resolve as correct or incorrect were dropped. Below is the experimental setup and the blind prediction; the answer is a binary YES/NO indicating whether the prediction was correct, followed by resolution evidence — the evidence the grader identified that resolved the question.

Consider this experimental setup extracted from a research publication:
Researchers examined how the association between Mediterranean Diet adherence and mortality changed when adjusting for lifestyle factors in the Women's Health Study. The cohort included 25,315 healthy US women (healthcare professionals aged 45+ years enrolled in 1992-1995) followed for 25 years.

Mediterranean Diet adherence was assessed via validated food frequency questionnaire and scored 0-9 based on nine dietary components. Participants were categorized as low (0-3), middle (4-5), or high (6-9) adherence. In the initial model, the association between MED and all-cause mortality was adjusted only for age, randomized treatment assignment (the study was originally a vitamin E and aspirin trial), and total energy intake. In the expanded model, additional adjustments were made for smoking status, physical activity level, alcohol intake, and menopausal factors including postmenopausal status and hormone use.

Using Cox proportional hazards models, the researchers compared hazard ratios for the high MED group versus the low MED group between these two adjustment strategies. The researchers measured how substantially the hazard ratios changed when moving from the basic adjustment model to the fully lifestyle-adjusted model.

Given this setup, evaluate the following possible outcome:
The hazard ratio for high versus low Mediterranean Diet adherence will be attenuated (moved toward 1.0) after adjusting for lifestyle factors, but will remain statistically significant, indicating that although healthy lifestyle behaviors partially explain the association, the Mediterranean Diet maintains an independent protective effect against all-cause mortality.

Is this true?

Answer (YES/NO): YES